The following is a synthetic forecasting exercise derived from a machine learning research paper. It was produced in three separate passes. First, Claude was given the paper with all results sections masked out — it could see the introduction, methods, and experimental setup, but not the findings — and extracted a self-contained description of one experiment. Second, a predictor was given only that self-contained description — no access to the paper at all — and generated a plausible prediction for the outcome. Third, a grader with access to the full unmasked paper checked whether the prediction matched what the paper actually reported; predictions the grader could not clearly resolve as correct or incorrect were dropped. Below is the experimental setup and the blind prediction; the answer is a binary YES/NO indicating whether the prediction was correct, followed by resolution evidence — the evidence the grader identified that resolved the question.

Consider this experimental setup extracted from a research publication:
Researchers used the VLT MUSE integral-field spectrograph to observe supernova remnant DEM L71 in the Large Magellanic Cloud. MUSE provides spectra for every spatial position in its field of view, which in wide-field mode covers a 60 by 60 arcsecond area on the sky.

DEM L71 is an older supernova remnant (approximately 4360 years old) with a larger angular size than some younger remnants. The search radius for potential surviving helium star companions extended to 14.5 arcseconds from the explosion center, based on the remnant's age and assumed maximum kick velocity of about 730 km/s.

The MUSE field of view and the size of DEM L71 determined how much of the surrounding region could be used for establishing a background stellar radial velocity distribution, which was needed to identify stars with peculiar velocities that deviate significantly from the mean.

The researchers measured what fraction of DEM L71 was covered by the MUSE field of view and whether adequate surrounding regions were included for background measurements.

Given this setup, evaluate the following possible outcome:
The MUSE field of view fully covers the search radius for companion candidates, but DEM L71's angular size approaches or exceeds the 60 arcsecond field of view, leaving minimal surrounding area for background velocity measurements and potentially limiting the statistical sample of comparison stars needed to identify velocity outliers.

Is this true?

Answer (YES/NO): YES